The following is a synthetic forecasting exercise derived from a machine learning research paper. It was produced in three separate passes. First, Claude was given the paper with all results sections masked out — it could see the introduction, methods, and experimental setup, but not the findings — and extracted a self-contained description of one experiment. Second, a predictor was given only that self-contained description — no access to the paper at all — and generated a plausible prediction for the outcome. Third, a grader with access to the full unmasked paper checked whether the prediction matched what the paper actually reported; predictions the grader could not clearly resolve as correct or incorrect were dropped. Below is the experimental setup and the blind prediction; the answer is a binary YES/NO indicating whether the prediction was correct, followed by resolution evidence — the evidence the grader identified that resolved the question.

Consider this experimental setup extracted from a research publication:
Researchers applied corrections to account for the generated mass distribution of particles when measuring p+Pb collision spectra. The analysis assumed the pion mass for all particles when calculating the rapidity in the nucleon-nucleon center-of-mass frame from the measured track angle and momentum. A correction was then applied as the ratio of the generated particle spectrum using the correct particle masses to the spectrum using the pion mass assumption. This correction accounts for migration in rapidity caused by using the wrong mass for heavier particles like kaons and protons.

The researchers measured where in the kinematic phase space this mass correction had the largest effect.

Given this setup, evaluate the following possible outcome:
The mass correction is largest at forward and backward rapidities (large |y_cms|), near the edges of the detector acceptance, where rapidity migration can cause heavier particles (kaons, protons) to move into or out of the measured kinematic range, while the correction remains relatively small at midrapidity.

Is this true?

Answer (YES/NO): YES